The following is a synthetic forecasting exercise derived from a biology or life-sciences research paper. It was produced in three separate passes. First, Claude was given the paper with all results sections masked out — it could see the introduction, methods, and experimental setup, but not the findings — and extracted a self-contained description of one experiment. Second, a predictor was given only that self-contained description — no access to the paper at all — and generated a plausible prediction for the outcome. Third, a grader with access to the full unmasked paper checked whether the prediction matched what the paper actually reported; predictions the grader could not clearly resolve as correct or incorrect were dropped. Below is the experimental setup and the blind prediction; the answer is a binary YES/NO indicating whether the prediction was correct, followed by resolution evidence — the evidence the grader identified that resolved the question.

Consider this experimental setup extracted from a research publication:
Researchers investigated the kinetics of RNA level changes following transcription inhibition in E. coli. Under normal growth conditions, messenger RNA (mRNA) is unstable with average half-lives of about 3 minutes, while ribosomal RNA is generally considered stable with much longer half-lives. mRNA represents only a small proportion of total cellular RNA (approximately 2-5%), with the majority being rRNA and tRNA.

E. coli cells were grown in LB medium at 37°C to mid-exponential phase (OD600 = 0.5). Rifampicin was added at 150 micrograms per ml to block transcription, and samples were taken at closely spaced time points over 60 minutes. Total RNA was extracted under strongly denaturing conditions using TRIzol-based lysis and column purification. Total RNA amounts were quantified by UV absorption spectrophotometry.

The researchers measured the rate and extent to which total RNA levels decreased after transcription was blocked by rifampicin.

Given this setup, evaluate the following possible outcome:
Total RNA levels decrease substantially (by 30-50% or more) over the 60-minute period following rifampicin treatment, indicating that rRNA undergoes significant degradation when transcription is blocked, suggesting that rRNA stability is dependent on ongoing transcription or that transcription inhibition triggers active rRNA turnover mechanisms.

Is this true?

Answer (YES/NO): YES